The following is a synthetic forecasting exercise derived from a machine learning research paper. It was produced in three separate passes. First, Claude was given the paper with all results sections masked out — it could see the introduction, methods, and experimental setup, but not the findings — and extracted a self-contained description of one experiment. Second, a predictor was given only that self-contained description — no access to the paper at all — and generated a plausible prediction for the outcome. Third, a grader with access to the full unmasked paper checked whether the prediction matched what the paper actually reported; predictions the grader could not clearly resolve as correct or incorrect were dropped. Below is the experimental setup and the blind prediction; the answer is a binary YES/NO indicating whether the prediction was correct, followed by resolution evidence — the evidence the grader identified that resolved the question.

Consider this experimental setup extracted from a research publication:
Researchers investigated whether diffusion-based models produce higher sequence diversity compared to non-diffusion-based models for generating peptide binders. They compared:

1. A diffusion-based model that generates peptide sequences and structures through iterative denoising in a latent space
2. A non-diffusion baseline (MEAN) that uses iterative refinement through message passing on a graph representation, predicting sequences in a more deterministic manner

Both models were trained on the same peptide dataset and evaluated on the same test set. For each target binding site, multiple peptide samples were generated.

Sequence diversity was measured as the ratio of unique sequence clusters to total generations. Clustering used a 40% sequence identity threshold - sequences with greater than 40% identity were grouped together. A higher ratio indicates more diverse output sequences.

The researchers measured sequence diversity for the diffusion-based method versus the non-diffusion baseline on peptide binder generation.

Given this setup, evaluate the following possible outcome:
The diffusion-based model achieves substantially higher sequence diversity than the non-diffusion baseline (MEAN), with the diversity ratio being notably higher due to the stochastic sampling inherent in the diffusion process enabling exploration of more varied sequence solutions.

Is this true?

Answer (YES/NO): YES